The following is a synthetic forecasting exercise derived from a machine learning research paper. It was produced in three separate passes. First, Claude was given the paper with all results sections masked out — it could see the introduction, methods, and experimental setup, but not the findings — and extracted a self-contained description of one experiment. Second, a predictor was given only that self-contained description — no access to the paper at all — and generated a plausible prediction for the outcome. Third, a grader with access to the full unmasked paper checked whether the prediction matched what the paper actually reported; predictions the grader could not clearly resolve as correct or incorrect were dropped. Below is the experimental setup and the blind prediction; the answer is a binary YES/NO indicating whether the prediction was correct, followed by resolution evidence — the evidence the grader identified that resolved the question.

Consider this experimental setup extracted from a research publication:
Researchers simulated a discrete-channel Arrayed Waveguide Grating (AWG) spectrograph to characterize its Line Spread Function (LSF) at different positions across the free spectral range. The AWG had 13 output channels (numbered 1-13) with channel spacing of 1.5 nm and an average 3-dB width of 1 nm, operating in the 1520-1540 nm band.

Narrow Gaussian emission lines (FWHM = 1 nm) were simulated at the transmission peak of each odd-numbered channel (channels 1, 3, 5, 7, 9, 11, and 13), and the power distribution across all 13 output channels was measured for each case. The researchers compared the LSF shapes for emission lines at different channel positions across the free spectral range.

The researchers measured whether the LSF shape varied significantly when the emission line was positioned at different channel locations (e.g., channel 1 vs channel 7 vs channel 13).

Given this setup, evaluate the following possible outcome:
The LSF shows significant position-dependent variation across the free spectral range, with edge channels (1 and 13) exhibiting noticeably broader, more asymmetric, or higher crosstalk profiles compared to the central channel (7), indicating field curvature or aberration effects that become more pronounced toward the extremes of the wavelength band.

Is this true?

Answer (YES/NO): YES